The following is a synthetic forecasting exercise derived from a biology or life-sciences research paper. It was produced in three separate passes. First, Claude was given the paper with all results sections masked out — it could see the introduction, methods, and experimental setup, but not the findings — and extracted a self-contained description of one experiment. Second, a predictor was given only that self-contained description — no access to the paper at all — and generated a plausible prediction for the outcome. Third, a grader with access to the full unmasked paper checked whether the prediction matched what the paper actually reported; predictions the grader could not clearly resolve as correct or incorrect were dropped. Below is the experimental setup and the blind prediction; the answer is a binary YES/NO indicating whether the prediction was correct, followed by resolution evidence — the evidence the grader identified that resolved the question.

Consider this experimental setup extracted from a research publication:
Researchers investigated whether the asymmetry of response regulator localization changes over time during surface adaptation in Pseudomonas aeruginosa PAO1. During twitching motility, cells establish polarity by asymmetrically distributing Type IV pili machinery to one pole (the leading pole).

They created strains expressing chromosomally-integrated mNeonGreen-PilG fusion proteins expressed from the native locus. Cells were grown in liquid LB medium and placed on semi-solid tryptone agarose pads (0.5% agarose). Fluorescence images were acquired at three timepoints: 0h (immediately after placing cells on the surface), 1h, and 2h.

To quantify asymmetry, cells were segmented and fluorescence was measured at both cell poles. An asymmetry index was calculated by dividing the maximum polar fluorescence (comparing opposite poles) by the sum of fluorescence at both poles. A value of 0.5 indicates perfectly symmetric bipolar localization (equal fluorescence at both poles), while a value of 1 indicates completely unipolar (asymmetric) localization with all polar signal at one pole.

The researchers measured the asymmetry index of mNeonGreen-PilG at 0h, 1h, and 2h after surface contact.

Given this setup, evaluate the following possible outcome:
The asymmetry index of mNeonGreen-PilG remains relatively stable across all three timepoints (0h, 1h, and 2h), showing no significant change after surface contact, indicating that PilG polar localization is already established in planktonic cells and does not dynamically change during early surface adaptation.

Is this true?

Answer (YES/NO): YES